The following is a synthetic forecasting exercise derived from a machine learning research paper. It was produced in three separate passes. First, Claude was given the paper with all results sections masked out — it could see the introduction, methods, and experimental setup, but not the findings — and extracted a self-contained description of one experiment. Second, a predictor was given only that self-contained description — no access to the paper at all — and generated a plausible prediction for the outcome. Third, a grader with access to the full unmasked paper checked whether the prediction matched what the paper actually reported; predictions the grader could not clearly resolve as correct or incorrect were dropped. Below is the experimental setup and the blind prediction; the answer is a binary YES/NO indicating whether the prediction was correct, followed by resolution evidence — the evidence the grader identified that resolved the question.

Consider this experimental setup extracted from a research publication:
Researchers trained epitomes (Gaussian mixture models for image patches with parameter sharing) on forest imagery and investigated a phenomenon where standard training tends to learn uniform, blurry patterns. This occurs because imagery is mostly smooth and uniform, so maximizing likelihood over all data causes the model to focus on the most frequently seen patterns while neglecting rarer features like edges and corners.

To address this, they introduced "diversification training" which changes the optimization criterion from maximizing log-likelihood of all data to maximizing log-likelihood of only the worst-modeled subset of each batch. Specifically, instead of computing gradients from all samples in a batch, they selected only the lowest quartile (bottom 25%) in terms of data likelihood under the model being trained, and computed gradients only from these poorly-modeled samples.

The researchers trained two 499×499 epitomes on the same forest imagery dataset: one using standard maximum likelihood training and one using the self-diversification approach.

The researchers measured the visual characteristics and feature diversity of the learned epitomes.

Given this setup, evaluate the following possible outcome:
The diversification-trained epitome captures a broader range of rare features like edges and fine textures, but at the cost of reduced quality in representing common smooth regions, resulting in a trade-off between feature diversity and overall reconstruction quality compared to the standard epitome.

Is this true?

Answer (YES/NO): NO